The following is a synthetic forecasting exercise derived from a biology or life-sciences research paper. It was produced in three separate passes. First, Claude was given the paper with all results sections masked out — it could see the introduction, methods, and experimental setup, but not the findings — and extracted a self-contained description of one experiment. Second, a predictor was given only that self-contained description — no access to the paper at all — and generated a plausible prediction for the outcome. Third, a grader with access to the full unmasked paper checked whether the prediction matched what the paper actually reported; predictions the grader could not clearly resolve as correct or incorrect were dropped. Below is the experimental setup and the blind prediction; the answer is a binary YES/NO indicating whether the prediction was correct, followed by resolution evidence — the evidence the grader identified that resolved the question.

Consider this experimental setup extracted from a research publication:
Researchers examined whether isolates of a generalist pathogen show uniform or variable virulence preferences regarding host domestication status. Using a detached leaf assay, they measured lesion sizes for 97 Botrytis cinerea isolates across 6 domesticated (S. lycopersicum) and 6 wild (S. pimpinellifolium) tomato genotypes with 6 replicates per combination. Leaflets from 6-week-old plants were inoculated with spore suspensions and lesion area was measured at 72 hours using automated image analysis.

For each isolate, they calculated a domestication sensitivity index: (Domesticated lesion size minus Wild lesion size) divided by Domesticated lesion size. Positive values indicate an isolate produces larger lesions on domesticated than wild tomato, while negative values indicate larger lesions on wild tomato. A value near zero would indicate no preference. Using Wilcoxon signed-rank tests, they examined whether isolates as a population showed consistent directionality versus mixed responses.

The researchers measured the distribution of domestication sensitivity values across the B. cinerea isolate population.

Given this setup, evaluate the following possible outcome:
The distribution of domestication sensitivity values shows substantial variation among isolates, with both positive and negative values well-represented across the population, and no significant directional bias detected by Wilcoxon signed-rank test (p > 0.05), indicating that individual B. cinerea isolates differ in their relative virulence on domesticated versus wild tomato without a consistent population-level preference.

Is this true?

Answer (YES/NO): NO